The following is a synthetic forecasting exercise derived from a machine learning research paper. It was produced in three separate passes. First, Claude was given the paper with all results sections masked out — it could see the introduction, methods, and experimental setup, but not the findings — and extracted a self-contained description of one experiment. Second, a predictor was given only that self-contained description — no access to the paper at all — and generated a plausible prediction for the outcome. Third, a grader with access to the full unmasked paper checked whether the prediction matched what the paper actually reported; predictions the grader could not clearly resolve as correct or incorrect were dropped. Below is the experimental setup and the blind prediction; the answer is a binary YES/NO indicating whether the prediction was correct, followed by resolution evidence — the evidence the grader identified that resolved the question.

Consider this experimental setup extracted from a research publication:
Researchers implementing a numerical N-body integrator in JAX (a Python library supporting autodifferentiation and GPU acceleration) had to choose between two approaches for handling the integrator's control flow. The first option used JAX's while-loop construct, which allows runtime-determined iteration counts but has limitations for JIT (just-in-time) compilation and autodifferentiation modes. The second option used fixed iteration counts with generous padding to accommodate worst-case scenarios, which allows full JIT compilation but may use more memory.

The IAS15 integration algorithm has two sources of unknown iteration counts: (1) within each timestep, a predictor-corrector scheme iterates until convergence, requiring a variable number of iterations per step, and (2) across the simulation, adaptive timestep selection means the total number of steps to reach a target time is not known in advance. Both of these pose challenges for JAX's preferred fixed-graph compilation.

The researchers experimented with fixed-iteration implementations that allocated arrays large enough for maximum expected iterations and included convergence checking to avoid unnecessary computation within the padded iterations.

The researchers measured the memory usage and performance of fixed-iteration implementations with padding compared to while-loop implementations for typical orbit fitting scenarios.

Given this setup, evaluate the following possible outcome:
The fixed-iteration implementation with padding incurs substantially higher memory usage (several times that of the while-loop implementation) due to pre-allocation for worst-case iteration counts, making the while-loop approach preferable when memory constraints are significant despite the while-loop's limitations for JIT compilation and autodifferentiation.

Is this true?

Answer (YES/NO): NO